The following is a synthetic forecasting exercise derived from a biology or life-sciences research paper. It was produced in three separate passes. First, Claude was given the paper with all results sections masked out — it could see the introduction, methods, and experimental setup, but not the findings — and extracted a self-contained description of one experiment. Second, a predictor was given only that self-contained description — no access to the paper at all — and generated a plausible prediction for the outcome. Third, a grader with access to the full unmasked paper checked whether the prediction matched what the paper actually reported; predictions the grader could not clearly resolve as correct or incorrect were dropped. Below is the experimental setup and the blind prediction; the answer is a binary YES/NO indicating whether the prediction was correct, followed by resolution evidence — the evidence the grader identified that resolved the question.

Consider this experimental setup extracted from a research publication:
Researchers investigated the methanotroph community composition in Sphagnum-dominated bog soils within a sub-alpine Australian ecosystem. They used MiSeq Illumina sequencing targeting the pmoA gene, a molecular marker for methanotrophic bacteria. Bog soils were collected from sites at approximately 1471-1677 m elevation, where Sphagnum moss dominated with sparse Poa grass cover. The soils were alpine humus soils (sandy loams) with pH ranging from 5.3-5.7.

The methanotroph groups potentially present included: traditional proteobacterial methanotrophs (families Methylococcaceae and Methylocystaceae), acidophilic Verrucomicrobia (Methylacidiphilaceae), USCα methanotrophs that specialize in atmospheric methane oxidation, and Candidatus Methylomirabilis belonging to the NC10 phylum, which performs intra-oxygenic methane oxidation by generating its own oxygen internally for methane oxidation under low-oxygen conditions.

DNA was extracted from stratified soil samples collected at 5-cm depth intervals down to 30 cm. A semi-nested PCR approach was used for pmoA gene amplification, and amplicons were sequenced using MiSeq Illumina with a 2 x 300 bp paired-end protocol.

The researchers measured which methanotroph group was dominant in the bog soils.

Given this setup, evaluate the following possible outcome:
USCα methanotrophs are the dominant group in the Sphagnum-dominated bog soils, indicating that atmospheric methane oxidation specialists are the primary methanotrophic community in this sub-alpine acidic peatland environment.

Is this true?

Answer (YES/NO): NO